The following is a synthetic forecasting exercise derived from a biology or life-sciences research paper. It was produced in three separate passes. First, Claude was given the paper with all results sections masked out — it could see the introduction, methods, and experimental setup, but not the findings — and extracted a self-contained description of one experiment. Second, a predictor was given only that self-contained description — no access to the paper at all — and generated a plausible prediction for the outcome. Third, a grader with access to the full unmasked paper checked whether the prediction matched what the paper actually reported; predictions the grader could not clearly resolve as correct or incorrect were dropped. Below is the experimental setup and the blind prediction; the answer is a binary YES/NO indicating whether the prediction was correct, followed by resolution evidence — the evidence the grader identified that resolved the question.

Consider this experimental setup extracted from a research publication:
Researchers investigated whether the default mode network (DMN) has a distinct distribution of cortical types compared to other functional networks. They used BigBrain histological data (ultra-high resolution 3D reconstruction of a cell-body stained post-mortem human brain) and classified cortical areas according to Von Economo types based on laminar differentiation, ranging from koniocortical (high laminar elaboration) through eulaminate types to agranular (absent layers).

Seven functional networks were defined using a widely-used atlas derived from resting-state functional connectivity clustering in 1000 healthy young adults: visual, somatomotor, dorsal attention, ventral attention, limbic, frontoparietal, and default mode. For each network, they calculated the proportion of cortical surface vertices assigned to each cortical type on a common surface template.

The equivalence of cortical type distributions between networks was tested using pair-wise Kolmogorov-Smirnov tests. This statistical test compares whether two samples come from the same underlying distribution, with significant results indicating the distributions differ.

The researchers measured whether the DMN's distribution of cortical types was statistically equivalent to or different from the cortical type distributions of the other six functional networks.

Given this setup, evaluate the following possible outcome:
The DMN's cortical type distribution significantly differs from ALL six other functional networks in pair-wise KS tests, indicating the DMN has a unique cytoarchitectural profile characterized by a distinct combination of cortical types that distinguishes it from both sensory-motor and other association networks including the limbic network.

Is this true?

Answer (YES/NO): YES